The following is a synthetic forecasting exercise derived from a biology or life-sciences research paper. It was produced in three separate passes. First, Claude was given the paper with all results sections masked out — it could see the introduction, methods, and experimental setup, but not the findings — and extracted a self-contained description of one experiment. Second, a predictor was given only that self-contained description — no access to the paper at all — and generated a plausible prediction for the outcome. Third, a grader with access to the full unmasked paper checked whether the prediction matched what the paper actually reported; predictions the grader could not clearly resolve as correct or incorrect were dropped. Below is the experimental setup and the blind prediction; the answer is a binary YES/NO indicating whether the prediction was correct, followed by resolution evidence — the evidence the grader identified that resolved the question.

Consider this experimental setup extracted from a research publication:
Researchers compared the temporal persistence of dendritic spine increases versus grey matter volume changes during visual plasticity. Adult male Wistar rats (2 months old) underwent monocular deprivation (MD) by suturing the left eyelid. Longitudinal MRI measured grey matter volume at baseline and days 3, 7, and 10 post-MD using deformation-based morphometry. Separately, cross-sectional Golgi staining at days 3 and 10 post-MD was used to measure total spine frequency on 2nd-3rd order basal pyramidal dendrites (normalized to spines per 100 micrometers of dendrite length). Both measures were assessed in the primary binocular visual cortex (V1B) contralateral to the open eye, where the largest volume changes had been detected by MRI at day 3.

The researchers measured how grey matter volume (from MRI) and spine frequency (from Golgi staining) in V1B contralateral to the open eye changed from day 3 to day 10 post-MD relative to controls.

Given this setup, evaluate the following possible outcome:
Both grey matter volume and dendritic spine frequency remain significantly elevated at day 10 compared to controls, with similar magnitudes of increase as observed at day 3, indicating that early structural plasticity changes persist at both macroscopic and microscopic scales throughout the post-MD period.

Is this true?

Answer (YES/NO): NO